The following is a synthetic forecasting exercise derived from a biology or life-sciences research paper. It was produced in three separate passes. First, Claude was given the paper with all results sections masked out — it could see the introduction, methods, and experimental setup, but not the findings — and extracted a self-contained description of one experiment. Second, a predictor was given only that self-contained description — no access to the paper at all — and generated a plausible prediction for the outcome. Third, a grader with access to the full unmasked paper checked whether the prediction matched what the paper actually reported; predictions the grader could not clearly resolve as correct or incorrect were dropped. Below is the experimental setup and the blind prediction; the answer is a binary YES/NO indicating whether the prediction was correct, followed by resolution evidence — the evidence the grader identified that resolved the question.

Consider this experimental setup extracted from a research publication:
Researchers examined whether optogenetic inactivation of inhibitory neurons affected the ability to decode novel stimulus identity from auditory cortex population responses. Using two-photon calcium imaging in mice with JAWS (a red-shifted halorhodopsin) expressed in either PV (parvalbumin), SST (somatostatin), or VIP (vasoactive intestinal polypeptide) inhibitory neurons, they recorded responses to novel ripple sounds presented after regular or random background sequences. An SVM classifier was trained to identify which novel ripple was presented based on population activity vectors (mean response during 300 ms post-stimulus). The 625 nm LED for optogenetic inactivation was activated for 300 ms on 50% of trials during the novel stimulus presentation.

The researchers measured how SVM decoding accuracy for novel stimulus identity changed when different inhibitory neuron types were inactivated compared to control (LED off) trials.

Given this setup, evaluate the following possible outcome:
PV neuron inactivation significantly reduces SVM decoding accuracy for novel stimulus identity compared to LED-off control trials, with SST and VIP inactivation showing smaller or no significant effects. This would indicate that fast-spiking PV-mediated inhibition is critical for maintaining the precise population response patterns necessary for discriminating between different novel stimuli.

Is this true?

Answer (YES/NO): NO